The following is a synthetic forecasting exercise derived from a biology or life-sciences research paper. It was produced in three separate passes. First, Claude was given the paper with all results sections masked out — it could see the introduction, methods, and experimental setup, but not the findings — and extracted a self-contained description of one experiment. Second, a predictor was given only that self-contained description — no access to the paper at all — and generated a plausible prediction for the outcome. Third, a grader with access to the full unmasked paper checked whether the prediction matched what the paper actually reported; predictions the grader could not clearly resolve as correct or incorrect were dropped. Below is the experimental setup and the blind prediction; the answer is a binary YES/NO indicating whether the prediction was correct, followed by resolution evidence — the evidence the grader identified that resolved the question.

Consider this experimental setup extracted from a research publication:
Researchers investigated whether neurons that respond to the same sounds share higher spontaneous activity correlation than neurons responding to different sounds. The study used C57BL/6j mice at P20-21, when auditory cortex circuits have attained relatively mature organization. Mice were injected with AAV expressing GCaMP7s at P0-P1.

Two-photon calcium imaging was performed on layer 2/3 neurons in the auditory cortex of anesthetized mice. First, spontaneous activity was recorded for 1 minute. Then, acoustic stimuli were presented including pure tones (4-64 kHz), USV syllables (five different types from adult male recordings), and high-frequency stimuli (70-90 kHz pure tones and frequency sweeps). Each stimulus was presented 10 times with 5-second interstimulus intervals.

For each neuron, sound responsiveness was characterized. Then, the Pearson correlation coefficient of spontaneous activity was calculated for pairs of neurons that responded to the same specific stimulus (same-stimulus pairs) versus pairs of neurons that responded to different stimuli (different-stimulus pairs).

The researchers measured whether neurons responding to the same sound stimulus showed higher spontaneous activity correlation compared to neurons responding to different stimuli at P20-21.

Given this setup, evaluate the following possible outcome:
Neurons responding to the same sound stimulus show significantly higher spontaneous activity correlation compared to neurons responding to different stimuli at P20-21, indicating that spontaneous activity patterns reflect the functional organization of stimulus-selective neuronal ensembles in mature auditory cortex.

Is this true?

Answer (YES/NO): YES